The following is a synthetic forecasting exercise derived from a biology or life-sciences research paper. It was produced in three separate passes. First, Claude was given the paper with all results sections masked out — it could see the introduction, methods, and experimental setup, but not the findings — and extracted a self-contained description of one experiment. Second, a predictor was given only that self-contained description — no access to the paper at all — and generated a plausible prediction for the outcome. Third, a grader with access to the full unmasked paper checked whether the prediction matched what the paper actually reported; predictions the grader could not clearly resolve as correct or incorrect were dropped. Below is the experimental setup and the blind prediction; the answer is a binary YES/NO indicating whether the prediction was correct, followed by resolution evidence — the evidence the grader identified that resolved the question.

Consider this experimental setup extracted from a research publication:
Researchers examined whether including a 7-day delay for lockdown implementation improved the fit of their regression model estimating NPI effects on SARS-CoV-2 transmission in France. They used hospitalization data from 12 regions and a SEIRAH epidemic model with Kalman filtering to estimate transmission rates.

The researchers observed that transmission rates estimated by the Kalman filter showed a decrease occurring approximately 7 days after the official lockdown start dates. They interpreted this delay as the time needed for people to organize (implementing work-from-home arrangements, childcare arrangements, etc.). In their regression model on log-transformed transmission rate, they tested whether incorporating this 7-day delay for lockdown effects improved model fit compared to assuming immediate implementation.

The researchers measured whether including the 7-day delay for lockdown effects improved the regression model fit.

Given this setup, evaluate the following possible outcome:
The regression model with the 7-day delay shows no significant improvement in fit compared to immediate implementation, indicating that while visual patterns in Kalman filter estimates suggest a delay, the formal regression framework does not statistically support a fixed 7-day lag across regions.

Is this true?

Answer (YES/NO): NO